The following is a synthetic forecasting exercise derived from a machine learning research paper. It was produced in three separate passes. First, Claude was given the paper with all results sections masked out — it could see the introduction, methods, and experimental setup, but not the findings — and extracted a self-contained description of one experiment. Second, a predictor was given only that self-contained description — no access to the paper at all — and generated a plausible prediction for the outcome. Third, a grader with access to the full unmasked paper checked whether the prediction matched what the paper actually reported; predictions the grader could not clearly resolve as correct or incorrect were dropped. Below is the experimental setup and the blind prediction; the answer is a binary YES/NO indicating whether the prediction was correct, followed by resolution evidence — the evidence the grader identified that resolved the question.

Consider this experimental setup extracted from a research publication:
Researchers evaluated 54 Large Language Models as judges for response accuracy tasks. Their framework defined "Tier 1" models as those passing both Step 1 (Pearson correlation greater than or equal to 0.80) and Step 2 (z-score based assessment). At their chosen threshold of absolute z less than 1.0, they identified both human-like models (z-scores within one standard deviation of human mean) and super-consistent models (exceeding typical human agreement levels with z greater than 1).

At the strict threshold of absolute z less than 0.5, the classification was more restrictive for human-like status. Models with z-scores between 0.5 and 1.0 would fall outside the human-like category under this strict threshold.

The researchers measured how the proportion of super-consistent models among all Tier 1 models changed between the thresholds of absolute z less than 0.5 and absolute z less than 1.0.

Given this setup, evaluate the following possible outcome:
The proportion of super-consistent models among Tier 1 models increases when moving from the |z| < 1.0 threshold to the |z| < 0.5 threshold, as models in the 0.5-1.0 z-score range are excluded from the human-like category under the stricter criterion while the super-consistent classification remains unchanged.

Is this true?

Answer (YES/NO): NO